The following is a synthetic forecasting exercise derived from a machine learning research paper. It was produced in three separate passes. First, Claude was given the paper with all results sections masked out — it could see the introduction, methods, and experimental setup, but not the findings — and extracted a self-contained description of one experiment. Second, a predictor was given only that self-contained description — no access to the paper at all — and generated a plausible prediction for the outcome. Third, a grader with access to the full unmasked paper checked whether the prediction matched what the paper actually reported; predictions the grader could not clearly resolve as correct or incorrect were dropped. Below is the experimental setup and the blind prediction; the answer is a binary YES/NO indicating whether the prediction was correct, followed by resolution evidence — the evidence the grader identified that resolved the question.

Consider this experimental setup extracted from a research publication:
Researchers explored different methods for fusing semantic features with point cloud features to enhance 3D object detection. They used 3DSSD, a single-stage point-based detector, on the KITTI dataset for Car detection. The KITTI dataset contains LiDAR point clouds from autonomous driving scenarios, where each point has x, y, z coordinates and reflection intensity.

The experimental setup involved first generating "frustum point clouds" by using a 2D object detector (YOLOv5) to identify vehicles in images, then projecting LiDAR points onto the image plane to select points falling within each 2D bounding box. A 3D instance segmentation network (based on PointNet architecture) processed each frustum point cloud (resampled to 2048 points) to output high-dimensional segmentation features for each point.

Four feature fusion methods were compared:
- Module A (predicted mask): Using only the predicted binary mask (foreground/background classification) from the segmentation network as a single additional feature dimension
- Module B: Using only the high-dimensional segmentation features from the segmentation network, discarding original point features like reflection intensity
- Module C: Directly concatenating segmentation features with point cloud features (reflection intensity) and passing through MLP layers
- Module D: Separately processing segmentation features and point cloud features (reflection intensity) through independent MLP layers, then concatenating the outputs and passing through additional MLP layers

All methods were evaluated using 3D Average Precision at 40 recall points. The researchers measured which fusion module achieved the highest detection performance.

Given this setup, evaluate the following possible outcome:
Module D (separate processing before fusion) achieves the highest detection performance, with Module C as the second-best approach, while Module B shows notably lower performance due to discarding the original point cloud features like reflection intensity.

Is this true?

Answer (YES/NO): YES